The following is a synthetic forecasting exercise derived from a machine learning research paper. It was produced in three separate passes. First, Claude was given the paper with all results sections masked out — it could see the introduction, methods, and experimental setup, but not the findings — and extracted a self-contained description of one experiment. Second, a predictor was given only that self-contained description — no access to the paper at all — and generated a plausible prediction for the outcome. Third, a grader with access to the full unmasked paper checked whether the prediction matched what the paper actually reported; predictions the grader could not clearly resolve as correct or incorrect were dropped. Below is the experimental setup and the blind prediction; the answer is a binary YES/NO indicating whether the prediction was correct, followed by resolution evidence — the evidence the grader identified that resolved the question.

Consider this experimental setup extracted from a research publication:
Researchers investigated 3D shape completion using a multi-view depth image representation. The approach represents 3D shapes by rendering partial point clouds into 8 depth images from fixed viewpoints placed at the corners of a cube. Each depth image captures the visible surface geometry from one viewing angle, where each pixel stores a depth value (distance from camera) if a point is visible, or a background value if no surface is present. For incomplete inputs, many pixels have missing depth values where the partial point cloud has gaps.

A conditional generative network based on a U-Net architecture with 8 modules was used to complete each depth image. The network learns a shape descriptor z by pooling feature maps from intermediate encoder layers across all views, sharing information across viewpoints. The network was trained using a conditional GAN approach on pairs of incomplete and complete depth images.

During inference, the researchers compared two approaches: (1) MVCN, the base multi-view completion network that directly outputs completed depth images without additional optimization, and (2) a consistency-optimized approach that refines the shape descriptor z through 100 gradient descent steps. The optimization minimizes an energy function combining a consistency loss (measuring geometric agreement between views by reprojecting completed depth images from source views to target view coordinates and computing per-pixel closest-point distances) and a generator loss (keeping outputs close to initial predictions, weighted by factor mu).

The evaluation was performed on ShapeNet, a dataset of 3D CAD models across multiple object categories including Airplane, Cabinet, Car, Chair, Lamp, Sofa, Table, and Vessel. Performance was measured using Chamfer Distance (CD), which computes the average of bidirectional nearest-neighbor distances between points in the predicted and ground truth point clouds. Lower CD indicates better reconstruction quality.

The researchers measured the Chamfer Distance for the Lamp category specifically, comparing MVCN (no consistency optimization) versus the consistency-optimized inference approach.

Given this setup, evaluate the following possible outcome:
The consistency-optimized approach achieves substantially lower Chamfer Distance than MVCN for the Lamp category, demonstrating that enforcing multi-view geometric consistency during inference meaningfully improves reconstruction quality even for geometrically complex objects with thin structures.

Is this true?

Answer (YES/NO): NO